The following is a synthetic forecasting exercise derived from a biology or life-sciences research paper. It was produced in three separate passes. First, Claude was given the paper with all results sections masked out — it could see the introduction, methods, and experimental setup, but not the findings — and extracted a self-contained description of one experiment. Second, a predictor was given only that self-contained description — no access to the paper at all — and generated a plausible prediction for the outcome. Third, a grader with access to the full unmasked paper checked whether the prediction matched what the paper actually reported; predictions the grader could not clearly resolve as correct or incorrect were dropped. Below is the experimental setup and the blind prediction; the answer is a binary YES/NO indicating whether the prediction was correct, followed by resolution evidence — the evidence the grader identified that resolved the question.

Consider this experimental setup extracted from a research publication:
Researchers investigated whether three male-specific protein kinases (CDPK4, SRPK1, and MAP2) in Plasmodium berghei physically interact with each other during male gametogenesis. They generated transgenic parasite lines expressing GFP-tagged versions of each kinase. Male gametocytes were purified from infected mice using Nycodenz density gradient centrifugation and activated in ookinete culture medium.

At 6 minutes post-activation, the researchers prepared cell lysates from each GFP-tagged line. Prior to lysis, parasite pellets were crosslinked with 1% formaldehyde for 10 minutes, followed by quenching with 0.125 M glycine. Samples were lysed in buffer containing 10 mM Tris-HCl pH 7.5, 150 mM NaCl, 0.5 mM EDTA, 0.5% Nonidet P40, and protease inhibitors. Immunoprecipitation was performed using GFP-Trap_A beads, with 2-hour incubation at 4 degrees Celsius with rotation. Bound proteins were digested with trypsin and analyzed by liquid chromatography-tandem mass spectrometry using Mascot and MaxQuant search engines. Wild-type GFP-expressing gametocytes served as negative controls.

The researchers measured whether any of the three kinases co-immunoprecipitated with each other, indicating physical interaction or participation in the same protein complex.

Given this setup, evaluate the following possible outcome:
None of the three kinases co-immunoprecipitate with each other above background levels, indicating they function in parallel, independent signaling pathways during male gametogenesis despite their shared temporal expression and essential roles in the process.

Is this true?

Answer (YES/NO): NO